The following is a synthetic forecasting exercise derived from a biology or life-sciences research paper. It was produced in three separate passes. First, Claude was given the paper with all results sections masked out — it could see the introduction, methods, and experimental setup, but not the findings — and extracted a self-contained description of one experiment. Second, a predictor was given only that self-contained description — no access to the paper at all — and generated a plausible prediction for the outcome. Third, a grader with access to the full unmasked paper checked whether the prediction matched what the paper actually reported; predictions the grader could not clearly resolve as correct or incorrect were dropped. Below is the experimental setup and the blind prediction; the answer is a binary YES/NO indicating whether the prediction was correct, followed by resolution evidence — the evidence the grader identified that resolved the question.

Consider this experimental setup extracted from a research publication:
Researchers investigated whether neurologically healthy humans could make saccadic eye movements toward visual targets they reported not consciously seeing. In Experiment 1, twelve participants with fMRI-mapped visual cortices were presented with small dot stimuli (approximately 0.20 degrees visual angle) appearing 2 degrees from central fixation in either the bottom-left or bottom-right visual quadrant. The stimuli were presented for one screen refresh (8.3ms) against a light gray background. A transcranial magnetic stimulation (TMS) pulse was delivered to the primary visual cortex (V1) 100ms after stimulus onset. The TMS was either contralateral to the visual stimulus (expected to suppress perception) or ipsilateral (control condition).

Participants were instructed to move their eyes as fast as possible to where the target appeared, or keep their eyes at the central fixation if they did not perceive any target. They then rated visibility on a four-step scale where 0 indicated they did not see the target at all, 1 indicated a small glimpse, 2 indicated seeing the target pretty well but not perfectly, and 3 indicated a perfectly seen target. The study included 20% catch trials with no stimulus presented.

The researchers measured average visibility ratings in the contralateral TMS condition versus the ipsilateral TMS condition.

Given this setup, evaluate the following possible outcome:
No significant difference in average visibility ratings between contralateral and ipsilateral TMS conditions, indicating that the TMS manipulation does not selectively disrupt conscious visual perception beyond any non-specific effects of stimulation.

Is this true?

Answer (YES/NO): NO